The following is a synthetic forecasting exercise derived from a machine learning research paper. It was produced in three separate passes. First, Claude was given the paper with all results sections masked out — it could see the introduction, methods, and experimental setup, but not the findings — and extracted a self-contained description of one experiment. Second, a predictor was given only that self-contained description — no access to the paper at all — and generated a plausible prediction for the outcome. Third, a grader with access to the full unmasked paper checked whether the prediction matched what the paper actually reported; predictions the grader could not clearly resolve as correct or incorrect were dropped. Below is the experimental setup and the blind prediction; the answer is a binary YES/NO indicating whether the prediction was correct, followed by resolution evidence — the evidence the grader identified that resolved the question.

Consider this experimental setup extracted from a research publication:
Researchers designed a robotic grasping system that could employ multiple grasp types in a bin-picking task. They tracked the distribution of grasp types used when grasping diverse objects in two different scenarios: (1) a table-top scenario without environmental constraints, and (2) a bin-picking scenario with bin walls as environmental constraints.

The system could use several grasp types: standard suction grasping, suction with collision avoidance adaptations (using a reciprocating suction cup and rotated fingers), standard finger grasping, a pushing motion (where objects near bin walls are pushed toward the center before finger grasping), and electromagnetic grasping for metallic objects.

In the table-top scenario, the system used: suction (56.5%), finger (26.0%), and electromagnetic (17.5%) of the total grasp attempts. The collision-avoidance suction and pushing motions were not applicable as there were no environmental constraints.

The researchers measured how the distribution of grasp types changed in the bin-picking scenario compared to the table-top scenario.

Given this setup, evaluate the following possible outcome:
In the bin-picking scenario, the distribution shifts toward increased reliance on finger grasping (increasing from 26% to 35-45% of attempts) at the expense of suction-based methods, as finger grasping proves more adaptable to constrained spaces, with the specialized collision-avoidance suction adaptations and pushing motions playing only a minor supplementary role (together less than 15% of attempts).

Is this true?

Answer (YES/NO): NO